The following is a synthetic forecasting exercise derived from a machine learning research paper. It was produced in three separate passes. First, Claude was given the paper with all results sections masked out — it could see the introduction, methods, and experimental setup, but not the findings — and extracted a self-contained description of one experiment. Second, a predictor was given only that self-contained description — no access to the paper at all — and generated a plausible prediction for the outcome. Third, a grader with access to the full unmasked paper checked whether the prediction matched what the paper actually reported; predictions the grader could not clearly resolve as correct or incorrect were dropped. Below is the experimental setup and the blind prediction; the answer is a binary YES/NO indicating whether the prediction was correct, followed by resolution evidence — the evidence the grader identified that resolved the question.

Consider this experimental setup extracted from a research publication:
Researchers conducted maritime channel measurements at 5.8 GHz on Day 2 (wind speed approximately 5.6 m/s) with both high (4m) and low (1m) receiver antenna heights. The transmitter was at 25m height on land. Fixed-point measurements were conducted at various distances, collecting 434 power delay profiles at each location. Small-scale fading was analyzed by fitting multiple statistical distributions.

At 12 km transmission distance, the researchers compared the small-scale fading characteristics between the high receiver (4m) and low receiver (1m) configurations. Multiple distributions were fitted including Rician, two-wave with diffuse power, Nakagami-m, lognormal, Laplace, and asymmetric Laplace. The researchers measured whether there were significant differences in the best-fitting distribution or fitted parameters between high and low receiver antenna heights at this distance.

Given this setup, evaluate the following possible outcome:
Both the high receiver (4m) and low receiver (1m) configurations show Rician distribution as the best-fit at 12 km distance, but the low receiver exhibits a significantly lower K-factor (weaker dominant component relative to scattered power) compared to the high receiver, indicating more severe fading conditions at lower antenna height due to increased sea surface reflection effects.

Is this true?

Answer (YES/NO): NO